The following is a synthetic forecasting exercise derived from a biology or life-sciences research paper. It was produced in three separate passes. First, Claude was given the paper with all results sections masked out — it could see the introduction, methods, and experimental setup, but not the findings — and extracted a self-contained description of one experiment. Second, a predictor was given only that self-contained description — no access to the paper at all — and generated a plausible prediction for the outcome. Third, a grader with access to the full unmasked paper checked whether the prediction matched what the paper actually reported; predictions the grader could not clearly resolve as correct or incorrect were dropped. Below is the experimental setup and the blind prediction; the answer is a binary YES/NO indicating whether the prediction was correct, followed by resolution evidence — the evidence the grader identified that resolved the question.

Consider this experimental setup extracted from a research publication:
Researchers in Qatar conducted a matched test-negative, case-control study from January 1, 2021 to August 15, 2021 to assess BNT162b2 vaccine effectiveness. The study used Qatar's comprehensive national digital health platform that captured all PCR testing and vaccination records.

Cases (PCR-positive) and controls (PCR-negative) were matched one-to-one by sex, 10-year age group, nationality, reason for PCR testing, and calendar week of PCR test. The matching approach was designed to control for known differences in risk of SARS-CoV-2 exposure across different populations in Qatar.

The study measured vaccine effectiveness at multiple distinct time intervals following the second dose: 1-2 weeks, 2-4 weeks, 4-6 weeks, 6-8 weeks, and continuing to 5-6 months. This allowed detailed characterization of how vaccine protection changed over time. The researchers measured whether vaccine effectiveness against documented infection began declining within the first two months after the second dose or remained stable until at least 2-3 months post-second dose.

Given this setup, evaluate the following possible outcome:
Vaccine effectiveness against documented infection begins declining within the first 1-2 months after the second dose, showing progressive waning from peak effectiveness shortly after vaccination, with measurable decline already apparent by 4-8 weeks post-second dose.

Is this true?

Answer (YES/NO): YES